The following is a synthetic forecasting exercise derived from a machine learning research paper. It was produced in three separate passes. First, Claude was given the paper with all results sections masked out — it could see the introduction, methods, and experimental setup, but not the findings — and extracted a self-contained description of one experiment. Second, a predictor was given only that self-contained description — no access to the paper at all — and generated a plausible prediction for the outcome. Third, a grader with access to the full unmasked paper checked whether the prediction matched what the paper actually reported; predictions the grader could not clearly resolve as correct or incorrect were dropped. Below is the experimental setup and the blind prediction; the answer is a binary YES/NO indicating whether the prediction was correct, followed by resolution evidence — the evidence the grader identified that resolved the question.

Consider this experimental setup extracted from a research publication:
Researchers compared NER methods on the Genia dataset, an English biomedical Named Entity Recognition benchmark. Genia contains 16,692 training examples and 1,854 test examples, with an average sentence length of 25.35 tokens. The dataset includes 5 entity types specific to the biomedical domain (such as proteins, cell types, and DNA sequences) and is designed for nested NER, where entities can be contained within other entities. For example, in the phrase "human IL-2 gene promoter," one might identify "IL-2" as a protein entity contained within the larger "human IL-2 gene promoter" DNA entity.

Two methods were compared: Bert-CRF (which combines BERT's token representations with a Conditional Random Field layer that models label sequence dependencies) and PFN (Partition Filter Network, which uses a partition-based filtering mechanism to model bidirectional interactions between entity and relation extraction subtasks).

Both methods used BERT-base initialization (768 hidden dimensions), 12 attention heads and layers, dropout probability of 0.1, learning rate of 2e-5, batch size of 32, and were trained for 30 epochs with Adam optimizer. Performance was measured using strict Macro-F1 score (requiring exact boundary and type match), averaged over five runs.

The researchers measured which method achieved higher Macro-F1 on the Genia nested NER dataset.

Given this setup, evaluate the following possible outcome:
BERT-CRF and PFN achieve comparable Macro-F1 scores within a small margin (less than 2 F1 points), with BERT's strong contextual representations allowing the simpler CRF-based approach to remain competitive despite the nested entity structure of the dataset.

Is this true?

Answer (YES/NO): YES